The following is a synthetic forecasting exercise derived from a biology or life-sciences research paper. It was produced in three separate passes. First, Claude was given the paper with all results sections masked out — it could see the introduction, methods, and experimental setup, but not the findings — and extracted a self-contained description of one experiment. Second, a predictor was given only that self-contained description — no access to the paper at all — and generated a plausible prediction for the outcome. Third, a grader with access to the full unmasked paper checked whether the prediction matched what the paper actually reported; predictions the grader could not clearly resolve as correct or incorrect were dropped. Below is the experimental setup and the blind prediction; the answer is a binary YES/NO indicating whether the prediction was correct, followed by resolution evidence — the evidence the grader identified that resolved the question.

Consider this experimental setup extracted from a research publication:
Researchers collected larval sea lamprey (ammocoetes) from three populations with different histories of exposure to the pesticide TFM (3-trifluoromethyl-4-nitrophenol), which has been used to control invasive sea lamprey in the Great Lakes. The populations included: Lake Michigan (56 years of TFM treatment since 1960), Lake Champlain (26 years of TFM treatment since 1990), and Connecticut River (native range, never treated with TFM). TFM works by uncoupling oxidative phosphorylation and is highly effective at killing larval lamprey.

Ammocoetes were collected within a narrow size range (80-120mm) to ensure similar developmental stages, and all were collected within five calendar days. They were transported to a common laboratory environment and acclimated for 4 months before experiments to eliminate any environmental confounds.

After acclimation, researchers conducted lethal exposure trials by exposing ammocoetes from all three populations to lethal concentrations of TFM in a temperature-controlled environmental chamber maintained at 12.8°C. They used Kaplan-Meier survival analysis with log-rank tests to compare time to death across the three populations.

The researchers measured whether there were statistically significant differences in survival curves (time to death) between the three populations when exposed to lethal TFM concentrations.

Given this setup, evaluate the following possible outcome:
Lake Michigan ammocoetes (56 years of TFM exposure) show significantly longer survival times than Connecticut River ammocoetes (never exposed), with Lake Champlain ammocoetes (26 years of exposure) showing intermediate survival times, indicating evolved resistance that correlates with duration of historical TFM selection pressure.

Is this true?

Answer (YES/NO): NO